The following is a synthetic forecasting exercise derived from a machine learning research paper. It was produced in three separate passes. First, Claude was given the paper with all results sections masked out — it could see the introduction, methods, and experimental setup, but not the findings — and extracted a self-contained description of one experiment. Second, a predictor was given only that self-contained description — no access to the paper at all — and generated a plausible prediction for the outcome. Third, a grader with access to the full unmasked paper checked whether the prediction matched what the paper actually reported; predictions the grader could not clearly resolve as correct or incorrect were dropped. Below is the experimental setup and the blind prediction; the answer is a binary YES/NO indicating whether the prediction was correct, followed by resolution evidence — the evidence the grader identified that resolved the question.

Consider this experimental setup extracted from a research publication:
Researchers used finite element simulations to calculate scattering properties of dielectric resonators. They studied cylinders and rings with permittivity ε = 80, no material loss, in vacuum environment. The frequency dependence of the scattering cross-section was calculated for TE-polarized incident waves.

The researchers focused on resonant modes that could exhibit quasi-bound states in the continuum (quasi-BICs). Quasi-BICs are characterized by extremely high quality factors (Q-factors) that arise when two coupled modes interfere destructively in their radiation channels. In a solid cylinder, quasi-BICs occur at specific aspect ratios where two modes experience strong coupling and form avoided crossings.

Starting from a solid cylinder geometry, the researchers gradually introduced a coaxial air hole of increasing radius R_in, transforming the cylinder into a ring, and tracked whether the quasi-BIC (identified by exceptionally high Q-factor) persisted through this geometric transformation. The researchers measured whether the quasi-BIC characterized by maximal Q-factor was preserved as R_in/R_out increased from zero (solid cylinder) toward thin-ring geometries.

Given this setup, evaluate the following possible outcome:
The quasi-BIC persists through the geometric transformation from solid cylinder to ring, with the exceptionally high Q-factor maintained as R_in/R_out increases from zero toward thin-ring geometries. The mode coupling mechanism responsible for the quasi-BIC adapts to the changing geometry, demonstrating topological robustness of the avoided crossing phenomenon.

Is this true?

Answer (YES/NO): NO